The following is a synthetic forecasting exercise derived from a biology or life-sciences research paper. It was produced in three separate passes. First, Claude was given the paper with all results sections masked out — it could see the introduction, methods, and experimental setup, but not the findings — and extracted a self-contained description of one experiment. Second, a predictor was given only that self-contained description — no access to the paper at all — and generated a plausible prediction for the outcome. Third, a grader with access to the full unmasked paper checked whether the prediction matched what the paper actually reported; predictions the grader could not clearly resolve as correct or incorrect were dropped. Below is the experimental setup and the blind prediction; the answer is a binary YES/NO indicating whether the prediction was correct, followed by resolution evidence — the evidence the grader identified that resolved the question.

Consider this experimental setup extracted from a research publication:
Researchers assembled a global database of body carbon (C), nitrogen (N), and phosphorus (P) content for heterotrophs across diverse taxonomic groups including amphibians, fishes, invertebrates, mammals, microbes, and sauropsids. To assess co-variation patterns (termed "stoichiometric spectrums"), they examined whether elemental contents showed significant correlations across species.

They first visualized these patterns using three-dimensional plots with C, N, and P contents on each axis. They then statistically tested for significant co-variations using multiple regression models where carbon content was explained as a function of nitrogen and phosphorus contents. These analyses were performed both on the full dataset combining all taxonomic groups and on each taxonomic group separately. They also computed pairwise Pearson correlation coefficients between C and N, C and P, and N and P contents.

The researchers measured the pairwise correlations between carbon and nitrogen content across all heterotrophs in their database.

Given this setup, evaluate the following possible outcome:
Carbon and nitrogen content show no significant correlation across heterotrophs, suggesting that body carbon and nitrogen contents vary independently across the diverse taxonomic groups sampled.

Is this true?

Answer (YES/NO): NO